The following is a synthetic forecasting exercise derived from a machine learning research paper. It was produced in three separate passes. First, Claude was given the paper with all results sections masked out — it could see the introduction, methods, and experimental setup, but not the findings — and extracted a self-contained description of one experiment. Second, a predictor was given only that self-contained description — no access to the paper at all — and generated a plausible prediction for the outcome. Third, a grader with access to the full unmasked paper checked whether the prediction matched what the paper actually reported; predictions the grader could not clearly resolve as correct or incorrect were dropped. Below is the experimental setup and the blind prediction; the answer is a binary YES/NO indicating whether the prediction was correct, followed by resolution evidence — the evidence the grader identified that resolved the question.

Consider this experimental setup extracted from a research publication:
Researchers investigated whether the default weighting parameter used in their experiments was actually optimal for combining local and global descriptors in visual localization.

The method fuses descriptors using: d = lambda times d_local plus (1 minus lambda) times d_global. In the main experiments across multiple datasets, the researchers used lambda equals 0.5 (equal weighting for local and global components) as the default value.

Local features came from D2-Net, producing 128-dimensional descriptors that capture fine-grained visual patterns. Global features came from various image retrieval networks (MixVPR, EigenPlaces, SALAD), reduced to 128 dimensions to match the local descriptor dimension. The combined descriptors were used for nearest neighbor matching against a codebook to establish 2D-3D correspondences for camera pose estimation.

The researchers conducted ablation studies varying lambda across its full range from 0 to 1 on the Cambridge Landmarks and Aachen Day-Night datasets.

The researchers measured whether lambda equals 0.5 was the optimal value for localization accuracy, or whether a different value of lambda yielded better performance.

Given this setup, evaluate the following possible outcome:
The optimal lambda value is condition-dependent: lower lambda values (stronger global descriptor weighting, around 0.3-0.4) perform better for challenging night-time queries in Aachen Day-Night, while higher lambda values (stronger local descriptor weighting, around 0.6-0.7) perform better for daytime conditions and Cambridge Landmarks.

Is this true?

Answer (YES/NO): NO